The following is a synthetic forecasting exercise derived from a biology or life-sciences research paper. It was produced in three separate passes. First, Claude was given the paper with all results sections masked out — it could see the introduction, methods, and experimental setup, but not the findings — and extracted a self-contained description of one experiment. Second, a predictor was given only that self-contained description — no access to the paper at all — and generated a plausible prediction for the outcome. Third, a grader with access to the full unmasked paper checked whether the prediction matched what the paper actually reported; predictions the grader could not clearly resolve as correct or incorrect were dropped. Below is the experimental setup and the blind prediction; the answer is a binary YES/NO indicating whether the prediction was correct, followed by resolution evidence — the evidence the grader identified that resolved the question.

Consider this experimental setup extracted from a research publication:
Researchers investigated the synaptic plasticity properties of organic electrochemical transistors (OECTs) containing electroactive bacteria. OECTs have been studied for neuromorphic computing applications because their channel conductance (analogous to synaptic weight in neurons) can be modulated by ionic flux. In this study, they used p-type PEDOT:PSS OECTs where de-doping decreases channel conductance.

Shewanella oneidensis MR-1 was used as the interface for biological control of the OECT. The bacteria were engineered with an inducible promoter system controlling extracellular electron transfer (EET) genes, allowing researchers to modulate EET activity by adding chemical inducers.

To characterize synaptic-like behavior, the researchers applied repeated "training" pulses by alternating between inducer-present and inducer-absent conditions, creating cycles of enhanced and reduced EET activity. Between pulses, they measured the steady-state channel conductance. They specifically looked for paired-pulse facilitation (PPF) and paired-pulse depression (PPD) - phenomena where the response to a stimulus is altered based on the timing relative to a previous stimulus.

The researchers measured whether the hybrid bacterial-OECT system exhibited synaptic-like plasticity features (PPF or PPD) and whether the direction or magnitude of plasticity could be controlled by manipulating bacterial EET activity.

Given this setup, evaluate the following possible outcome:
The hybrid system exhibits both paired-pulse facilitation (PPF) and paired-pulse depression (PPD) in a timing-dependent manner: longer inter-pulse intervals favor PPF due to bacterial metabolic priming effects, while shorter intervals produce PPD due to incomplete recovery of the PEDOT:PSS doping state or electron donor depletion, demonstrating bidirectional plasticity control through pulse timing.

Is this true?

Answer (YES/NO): NO